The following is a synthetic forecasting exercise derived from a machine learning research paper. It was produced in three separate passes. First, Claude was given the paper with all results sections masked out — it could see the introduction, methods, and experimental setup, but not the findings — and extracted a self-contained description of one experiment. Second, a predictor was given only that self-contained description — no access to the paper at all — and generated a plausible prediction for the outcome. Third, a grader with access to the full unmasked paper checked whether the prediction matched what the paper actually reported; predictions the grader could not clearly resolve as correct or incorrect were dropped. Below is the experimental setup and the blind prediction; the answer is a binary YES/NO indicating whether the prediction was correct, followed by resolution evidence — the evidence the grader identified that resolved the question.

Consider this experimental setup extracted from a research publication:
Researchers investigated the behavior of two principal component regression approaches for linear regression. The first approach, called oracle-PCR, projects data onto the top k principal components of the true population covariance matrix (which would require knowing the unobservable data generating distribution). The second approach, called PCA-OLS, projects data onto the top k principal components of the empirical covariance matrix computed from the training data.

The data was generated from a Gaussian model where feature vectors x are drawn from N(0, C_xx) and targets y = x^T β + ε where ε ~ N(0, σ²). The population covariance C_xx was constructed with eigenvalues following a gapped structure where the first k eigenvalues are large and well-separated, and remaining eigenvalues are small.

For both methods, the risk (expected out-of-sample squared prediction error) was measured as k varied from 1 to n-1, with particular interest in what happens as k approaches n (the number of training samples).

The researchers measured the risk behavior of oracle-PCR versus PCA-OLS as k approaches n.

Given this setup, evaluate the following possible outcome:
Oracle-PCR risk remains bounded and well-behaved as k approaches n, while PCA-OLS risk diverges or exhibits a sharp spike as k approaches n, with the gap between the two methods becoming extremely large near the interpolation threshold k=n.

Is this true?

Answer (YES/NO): NO